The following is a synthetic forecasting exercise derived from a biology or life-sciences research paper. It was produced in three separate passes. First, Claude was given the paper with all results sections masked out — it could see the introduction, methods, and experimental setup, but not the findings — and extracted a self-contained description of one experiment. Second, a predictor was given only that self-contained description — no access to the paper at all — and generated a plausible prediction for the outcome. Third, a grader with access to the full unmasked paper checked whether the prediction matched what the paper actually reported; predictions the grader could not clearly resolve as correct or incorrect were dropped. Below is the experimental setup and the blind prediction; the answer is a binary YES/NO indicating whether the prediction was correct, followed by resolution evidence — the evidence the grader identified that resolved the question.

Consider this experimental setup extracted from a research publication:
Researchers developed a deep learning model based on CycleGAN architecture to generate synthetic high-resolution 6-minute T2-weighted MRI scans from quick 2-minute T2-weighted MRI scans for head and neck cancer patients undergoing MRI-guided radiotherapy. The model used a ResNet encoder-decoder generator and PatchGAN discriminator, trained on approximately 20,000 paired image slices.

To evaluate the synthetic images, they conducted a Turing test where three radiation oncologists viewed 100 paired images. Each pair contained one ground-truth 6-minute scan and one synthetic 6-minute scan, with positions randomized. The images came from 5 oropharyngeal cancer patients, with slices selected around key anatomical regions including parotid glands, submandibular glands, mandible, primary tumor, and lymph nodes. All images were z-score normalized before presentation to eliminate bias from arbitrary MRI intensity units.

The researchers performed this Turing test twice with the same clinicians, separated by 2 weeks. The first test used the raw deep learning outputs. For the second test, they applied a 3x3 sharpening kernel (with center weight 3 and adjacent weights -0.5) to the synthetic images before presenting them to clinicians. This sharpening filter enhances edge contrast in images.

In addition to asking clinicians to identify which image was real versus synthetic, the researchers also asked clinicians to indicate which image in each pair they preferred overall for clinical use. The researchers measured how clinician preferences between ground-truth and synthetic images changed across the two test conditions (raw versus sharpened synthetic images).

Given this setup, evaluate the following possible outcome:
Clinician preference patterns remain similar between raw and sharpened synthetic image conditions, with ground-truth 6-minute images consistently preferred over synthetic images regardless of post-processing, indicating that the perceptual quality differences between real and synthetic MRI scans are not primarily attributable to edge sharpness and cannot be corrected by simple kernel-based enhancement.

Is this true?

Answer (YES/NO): NO